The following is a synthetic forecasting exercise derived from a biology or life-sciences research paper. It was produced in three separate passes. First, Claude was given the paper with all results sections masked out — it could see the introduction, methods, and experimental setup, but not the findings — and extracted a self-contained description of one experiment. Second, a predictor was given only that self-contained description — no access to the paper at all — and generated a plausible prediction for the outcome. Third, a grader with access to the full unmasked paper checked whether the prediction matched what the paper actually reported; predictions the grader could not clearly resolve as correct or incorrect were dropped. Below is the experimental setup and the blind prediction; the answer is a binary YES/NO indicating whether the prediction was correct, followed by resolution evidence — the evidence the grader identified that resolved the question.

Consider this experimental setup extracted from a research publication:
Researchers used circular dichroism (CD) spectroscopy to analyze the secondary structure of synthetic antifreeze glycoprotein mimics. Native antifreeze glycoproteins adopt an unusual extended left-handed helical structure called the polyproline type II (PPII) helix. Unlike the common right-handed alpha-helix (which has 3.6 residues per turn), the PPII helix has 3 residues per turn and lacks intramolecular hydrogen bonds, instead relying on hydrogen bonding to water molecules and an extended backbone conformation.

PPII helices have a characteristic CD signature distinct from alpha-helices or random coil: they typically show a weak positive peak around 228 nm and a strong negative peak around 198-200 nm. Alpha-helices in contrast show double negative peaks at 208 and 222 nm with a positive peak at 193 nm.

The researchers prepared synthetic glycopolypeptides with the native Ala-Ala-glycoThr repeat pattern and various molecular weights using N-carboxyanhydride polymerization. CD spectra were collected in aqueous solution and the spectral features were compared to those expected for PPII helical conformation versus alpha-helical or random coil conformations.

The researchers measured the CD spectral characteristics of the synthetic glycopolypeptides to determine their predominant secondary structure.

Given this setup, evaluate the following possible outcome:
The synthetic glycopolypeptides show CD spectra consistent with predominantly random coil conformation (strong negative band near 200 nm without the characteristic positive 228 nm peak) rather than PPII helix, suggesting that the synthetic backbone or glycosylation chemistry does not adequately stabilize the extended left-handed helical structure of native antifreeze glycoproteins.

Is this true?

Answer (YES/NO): NO